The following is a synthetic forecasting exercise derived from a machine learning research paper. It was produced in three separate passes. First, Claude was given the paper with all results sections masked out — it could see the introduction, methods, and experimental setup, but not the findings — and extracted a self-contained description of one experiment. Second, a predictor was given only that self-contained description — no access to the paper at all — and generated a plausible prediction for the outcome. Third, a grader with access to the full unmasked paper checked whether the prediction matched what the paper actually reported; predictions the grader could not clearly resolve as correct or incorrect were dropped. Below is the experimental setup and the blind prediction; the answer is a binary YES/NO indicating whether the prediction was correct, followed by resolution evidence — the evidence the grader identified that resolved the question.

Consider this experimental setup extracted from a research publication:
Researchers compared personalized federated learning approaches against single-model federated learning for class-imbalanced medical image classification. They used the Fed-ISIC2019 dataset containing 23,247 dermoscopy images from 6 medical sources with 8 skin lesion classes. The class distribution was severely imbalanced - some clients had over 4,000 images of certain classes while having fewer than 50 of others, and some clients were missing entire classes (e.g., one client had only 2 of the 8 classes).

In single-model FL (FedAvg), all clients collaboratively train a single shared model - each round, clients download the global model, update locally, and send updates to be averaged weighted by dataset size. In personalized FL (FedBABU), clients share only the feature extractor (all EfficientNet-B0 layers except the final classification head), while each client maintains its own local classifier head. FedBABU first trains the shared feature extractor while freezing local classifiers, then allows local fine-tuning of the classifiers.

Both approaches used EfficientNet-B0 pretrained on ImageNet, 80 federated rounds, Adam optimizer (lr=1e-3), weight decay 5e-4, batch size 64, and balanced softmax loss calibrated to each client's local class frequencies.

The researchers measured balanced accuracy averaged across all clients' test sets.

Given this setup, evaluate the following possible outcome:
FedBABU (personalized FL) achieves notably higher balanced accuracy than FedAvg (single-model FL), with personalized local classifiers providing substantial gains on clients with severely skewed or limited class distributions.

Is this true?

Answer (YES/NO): YES